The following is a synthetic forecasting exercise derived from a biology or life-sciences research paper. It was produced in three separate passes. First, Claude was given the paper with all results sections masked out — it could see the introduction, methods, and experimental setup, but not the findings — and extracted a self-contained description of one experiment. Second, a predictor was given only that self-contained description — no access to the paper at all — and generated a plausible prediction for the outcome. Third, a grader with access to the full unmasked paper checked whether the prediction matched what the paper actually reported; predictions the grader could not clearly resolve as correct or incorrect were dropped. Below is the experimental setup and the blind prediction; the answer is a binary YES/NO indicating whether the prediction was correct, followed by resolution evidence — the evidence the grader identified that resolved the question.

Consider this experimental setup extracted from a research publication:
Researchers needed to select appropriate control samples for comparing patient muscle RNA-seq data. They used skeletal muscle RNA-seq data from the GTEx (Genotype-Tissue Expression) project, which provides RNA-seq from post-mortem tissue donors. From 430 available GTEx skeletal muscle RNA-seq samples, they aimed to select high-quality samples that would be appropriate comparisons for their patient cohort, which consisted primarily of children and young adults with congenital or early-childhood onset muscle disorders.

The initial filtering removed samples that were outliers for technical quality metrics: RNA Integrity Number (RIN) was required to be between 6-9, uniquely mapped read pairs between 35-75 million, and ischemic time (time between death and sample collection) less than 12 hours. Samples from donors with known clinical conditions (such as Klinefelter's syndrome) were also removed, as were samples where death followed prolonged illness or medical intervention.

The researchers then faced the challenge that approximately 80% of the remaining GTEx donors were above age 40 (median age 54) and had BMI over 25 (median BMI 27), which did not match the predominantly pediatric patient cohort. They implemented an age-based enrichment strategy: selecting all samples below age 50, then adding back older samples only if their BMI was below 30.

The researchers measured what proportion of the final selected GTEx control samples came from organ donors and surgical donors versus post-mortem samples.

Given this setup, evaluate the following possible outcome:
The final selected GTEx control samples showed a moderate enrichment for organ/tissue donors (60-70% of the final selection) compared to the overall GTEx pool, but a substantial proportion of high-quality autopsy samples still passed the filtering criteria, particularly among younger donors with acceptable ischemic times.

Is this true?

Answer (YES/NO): NO